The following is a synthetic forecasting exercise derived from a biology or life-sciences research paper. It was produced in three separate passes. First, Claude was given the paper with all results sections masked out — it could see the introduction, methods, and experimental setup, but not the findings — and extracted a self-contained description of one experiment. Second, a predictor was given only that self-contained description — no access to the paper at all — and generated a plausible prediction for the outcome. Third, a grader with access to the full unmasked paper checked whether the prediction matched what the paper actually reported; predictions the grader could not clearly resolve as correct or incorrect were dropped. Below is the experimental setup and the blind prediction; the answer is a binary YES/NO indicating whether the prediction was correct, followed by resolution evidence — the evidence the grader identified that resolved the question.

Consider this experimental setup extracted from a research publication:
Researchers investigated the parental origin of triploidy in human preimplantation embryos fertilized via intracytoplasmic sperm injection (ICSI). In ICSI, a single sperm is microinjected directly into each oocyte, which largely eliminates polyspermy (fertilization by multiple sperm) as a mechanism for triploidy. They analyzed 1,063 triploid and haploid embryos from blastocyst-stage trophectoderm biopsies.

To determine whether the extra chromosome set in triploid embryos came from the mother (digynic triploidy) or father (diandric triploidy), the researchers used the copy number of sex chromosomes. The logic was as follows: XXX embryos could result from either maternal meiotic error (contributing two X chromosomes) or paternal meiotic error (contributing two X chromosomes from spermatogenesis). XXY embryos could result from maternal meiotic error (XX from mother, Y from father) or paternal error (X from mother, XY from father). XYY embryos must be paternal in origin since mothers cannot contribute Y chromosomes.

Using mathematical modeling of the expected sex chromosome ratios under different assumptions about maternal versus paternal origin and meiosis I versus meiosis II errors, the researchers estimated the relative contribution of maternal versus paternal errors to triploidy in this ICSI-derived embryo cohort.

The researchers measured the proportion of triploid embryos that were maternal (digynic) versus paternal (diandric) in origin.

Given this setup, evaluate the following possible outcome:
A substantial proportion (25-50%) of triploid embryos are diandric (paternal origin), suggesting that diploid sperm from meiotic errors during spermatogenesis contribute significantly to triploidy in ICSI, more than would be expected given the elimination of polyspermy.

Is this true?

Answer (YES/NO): NO